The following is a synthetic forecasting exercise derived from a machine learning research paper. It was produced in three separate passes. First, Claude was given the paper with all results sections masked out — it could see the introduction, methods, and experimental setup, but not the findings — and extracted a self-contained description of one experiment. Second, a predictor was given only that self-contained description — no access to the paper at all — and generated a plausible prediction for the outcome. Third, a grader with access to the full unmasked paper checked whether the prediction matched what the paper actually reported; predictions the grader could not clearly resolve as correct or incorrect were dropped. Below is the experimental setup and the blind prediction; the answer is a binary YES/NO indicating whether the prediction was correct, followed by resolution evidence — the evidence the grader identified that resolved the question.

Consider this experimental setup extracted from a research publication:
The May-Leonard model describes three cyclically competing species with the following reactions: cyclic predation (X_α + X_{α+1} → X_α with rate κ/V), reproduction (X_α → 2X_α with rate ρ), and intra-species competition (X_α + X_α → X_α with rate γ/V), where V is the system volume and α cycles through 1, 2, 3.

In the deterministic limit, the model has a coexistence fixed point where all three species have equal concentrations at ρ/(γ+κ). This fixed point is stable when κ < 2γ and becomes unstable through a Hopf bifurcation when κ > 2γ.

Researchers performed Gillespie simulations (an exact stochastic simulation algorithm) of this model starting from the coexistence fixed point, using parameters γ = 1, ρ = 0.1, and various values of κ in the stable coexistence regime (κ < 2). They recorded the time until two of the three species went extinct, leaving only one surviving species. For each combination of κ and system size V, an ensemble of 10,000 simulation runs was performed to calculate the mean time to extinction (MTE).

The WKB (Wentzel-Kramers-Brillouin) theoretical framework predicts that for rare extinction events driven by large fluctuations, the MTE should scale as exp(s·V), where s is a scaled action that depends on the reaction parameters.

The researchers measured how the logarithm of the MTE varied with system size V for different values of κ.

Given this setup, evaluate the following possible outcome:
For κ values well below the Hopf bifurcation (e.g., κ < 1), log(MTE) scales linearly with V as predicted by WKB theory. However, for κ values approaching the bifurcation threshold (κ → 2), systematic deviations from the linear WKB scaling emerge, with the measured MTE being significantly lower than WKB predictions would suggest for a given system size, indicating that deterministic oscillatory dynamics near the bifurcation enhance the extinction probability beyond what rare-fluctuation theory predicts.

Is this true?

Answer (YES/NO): NO